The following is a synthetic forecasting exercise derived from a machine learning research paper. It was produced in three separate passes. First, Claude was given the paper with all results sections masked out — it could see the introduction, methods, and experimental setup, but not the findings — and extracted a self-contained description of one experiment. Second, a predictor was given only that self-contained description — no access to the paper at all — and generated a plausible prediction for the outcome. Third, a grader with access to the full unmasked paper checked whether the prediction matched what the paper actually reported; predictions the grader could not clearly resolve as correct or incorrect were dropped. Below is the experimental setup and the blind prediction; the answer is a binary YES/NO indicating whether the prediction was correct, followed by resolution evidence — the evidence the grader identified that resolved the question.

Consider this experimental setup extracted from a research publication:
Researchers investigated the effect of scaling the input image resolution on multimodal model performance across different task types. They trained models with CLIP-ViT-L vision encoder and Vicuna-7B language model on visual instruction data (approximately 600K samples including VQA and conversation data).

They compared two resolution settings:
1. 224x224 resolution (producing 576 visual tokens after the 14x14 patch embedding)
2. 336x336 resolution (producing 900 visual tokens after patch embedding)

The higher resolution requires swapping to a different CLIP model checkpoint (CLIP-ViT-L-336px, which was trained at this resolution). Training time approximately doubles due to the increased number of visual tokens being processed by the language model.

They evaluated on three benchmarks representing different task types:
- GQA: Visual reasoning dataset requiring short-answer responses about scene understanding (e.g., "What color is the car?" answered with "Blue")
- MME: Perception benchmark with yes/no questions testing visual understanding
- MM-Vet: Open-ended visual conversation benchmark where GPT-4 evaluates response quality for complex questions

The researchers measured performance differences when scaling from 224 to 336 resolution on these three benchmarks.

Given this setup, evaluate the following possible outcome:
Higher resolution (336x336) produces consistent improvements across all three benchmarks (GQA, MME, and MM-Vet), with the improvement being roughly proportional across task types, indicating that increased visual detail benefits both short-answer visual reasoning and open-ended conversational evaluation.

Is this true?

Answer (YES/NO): NO